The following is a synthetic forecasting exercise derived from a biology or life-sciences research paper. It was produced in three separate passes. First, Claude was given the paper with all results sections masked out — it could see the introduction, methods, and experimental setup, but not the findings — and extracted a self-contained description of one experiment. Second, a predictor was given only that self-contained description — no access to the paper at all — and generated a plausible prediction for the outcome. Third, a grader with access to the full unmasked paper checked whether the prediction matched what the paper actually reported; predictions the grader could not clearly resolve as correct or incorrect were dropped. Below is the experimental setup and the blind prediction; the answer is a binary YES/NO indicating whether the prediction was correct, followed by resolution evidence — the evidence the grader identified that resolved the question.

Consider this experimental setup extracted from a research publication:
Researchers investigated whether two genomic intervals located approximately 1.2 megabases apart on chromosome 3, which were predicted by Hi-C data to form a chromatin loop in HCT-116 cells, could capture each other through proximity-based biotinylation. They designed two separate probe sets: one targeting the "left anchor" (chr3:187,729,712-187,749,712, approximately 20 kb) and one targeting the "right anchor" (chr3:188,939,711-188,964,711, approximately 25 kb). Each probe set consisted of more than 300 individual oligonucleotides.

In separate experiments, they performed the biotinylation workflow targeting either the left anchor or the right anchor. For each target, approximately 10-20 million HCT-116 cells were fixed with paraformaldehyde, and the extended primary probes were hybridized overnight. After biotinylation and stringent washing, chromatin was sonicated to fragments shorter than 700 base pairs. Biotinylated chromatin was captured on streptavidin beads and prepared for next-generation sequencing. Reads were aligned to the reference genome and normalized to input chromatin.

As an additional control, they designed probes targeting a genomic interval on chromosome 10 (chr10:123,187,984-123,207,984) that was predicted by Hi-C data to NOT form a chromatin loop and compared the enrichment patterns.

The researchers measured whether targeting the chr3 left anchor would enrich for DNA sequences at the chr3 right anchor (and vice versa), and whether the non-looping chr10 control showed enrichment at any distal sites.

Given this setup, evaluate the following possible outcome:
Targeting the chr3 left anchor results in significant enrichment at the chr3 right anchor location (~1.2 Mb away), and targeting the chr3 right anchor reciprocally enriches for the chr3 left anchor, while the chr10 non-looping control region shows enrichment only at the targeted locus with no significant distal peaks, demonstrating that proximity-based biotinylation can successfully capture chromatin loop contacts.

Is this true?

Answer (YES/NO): YES